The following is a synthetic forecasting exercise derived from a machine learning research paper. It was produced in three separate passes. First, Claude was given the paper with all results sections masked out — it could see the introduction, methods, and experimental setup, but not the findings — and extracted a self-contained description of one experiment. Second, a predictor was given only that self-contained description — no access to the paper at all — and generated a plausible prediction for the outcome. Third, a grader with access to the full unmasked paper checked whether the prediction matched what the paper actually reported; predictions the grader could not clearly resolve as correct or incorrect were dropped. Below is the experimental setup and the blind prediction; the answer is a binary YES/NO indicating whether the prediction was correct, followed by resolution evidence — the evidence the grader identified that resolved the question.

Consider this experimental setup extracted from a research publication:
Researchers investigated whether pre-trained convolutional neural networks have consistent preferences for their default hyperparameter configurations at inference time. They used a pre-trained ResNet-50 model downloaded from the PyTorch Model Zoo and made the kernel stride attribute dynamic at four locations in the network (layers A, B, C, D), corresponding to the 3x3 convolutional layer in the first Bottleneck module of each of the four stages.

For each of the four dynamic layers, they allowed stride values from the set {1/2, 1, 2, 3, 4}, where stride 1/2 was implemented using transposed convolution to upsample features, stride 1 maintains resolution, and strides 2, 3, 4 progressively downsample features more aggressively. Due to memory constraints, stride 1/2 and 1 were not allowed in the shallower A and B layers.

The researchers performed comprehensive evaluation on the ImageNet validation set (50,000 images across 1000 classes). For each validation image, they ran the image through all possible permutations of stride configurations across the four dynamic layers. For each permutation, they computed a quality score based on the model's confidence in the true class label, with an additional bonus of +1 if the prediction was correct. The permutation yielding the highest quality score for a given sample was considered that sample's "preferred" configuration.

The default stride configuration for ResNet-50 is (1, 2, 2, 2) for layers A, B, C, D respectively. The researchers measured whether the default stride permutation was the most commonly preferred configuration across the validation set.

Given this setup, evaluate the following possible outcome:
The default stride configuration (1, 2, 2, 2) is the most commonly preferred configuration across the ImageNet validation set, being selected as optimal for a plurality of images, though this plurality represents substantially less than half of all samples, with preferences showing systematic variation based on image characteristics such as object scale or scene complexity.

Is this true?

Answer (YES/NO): NO